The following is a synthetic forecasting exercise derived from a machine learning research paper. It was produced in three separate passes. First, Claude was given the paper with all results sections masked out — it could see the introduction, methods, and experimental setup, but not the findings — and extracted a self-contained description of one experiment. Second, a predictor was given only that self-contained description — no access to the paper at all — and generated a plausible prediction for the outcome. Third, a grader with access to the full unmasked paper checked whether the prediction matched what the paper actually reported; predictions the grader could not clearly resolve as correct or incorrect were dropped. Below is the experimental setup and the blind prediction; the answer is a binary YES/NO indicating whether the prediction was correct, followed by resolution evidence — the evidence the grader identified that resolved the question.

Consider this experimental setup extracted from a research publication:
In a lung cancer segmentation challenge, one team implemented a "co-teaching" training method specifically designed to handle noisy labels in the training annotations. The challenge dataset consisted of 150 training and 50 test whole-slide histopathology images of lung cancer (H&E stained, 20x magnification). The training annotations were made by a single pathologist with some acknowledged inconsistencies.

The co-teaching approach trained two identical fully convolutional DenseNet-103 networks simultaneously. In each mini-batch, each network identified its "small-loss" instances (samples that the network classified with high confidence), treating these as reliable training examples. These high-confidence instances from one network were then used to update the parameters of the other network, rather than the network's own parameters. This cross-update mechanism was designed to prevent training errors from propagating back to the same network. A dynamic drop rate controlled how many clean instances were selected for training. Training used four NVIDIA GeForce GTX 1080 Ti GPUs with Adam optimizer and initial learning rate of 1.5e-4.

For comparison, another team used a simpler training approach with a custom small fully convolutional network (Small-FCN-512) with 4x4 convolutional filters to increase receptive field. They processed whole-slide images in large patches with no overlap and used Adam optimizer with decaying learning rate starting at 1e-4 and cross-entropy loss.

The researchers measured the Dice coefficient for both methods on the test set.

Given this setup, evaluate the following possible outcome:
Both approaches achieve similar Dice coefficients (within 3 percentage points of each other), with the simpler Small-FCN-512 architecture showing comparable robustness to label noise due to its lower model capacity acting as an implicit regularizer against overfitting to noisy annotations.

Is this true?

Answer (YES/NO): NO